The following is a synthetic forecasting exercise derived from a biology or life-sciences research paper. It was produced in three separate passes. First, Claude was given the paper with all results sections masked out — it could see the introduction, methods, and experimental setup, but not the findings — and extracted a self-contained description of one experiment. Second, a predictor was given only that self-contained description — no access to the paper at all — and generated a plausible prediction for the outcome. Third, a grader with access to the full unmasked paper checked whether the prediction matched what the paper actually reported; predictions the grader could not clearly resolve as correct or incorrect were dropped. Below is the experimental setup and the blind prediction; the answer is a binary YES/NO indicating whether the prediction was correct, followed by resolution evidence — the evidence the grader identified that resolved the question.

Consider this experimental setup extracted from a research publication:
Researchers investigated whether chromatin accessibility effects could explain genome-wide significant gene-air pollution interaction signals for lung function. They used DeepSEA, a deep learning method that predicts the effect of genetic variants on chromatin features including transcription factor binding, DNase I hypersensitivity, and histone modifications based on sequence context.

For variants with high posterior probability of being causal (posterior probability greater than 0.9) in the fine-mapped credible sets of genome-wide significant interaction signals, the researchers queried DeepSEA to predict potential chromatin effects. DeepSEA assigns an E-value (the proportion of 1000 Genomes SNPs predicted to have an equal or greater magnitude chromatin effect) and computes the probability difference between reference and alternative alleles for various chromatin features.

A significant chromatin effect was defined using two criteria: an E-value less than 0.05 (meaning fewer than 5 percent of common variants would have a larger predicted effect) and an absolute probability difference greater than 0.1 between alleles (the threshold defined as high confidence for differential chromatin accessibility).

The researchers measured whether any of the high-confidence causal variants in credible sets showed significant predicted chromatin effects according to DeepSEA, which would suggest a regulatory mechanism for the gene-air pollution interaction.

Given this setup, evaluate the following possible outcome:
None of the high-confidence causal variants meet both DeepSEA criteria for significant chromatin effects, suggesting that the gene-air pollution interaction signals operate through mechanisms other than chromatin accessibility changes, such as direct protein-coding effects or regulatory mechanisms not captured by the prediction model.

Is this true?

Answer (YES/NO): YES